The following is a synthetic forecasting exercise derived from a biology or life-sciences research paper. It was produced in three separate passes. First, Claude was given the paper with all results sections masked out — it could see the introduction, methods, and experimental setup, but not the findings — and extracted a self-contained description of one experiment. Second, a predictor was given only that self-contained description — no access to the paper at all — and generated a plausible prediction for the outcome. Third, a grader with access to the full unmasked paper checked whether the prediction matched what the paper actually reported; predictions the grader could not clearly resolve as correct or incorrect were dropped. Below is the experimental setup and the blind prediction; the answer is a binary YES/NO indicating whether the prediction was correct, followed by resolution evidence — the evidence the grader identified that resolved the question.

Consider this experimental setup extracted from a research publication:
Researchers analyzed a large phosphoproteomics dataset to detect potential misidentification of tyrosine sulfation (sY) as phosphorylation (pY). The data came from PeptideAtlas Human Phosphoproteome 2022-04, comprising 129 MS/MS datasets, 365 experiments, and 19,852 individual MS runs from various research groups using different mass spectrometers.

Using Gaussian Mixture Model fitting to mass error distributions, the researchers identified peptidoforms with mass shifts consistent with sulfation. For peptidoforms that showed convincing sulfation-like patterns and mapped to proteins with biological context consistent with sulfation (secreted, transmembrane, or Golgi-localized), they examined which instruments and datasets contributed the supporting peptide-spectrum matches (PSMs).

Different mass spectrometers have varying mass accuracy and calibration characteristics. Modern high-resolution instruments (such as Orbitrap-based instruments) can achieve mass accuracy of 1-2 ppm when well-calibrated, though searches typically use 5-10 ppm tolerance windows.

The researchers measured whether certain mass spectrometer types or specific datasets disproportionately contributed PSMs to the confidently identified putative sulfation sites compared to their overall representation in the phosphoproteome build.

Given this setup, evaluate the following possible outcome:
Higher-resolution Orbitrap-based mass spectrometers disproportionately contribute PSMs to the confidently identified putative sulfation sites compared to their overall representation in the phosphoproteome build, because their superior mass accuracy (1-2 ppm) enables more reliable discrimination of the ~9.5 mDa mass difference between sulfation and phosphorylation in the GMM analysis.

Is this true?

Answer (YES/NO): NO